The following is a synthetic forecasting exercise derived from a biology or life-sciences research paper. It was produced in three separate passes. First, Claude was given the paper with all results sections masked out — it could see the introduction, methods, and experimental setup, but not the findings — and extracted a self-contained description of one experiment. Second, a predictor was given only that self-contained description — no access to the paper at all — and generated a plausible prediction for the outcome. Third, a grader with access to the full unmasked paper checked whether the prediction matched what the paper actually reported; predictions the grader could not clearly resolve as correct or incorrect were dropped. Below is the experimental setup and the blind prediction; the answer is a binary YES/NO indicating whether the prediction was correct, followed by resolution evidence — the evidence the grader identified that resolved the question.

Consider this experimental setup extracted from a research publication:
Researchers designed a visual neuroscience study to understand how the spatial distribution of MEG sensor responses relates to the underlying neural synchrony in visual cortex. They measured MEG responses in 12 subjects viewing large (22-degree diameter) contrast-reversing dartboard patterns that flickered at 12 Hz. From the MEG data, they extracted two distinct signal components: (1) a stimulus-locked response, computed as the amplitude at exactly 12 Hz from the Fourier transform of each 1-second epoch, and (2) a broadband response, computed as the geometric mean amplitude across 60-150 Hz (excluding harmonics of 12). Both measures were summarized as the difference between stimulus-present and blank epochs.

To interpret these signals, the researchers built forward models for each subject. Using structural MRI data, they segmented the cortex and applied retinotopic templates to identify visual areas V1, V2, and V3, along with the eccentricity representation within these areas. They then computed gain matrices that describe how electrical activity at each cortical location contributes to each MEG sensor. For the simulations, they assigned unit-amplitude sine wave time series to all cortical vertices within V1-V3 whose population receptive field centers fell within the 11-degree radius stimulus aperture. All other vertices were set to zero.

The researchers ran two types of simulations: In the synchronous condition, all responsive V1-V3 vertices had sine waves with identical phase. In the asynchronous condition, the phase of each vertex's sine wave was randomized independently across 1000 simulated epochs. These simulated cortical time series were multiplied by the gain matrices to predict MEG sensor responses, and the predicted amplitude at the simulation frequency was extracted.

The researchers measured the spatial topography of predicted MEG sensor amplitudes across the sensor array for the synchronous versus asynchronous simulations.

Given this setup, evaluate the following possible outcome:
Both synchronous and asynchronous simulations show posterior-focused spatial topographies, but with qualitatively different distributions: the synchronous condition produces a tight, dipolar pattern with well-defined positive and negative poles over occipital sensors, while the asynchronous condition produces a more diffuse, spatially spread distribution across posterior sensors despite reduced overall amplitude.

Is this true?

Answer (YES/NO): NO